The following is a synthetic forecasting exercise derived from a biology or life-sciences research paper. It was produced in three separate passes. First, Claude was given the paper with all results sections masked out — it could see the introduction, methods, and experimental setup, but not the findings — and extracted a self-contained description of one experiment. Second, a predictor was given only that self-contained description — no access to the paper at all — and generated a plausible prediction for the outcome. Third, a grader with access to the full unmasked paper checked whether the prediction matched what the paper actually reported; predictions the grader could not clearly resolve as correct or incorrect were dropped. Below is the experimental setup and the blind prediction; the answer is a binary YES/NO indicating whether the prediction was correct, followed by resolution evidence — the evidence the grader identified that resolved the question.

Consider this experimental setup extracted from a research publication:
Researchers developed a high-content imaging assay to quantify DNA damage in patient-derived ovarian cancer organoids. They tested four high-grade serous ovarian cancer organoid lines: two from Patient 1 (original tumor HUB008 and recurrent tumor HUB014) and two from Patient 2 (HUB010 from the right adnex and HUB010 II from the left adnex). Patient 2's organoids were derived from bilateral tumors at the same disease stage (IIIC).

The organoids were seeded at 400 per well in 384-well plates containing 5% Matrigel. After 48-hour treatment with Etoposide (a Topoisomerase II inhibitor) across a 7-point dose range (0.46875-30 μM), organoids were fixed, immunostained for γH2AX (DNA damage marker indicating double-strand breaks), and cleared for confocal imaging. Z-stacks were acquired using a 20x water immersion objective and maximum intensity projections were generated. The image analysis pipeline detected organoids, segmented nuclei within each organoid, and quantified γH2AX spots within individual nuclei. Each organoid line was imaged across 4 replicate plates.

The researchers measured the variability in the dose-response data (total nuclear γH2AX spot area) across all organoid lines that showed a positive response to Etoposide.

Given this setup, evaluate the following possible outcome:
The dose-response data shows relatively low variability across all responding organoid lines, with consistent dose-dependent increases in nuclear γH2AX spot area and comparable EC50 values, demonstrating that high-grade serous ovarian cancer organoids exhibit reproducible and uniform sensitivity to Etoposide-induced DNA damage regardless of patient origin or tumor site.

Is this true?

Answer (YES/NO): NO